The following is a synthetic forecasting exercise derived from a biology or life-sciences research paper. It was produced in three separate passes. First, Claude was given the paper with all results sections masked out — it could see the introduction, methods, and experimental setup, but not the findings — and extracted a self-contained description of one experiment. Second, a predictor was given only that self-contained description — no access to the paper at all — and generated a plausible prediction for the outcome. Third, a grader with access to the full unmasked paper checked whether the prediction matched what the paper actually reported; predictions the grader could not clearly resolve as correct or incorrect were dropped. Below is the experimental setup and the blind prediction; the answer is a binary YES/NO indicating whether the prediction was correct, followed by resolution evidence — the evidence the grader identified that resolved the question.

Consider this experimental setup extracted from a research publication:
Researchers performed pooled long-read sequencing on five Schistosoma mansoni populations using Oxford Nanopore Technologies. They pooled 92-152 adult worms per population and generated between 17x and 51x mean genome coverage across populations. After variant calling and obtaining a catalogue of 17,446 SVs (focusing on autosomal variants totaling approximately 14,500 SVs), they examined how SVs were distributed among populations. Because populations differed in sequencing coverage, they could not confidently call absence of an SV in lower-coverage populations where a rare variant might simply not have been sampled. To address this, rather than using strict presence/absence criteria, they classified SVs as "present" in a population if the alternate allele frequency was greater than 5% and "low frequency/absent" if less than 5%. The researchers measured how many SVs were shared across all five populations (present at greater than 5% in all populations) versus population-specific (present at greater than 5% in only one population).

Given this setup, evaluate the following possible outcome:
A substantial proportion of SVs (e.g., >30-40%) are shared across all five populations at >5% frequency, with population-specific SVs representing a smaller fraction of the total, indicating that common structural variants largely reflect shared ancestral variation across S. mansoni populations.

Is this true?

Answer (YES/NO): YES